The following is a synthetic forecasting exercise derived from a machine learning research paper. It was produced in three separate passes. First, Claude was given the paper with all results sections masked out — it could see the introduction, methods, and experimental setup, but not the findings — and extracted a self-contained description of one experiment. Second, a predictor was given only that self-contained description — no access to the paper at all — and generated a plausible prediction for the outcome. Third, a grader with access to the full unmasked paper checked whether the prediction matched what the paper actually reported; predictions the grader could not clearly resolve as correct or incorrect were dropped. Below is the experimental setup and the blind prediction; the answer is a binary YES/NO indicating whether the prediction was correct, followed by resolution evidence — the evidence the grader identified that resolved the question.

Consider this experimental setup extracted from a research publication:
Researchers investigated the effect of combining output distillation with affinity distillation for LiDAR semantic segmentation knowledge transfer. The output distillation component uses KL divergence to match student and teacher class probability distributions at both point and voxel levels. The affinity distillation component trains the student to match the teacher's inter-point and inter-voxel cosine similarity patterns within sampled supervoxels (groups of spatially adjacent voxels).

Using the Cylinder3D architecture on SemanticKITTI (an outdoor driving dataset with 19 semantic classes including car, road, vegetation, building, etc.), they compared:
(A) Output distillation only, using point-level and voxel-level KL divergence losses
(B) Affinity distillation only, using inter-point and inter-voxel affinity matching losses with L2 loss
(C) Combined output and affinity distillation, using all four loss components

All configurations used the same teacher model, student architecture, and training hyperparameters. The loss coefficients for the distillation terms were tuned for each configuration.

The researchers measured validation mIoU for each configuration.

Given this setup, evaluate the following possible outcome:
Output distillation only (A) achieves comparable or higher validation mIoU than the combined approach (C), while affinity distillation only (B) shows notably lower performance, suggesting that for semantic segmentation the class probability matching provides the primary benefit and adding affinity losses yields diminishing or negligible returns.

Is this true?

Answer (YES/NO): NO